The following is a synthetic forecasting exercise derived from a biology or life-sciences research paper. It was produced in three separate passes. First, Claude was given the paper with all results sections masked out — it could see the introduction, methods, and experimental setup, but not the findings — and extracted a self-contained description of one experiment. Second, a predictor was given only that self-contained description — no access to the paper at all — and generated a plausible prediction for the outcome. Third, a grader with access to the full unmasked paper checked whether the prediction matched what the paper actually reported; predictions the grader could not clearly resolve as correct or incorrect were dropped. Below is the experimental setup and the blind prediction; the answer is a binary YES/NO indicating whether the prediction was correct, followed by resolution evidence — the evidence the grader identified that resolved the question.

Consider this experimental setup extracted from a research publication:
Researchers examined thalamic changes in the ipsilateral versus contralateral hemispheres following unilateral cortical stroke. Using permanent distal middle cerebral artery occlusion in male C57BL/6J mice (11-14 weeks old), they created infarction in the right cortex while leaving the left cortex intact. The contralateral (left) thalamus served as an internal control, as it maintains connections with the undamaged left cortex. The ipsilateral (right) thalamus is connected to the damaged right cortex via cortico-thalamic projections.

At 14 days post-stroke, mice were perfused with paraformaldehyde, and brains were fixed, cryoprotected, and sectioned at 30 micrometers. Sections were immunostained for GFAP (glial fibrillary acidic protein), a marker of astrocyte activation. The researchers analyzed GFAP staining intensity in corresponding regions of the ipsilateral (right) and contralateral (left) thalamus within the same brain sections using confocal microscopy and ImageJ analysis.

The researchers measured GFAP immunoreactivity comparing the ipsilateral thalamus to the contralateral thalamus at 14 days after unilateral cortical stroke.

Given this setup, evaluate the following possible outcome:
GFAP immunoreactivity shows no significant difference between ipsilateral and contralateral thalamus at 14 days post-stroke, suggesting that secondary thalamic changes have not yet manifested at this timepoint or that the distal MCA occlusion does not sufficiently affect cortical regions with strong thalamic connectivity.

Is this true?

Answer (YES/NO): NO